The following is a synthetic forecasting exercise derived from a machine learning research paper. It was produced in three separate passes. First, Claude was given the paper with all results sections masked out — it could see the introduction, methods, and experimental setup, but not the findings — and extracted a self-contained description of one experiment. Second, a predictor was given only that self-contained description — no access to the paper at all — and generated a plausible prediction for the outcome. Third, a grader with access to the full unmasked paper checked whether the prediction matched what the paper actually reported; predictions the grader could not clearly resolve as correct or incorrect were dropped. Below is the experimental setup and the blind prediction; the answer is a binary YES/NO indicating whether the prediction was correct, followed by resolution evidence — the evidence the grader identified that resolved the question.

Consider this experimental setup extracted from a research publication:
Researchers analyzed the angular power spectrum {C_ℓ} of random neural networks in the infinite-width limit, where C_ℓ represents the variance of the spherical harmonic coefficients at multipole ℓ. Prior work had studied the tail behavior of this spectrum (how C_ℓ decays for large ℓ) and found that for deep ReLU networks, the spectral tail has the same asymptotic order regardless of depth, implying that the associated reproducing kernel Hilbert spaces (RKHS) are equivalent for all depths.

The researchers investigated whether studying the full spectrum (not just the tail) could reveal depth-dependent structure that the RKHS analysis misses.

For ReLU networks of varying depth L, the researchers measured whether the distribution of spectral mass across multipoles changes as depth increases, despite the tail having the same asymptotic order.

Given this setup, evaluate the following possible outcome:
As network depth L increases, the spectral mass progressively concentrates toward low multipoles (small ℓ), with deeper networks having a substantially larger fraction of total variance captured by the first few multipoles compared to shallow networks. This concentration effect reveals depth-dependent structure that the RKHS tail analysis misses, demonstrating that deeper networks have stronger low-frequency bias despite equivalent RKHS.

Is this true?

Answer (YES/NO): NO